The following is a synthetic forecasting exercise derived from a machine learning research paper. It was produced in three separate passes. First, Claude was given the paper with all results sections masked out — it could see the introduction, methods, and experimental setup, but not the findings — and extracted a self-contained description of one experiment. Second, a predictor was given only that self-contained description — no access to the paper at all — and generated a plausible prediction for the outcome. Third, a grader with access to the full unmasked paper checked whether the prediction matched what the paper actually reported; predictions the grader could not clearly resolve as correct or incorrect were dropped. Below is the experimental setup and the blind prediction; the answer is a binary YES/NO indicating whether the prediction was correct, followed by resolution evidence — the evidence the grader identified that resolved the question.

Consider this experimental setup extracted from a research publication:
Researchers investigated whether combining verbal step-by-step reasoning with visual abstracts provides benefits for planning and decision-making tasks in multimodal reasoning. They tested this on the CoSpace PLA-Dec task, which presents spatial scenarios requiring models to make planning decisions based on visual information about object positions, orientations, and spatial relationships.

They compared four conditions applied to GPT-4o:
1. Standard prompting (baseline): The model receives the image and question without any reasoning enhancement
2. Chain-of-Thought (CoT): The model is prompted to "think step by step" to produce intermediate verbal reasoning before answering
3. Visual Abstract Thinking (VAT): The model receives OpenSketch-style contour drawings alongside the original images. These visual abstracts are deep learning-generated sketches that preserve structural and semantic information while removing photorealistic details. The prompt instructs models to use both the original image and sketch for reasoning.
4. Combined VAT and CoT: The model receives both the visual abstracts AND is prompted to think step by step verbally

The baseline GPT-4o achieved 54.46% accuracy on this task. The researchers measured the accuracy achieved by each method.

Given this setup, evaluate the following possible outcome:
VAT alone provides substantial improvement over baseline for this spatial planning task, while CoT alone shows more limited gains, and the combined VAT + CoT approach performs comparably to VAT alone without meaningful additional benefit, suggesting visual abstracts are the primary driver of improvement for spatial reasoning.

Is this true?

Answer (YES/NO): NO